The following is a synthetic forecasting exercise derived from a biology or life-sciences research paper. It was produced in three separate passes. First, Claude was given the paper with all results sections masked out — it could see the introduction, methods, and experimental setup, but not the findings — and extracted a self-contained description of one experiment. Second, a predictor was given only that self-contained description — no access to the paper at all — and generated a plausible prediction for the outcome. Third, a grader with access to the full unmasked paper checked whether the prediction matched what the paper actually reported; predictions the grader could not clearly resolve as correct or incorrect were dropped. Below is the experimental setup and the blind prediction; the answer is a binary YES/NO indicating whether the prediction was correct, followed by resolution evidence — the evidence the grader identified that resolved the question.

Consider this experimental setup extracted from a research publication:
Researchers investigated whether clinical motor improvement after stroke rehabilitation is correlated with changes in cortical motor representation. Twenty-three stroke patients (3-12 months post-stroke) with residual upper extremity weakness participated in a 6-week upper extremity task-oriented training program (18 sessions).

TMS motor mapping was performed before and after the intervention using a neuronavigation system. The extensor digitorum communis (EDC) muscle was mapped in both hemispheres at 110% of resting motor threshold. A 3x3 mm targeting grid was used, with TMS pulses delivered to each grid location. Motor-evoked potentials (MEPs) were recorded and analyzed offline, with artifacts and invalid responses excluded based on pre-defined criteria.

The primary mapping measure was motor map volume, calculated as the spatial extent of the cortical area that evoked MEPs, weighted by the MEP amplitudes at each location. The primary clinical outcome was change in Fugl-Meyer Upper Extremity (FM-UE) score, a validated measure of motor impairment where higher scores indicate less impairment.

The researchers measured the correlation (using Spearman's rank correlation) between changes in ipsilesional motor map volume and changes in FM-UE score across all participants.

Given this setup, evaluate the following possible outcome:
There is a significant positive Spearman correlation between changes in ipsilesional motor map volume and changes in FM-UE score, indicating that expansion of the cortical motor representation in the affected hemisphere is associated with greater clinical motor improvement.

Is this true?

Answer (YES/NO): NO